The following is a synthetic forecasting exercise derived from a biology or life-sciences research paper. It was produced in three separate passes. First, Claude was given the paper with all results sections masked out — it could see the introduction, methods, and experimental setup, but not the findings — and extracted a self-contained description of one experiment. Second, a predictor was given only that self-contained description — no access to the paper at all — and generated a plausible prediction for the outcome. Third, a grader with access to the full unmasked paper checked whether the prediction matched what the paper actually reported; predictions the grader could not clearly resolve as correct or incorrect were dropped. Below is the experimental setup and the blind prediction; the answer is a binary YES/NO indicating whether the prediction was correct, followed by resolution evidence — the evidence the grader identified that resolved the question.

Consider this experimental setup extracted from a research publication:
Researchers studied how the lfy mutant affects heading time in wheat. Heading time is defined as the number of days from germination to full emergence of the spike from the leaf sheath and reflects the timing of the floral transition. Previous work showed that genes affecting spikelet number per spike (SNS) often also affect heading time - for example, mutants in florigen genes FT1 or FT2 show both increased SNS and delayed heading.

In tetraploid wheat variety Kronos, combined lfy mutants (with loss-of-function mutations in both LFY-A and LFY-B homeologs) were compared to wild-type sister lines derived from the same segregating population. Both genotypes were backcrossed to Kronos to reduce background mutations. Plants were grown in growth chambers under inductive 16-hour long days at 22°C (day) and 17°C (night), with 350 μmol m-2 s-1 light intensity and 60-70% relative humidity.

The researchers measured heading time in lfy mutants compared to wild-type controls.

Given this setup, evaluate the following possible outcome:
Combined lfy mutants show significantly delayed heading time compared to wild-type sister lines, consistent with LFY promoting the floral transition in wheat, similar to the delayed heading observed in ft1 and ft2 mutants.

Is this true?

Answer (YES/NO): NO